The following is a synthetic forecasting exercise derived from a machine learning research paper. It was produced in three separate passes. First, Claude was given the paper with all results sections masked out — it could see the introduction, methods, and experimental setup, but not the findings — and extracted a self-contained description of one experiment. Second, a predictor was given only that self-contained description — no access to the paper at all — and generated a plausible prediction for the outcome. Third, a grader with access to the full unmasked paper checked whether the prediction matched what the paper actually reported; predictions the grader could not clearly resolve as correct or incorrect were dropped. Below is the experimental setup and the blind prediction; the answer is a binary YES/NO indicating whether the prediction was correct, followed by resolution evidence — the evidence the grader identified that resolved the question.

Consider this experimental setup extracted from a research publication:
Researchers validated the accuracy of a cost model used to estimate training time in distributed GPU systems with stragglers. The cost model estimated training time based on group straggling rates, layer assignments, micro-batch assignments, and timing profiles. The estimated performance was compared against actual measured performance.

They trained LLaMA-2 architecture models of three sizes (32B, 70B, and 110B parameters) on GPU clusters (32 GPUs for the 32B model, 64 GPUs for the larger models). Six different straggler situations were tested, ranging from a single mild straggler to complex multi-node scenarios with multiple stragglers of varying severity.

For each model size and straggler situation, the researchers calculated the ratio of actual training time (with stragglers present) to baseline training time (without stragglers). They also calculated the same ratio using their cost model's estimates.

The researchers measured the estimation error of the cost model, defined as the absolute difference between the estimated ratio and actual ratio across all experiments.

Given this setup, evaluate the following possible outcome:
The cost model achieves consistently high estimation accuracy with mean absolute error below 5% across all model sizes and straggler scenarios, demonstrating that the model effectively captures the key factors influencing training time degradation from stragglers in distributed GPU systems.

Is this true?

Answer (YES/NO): YES